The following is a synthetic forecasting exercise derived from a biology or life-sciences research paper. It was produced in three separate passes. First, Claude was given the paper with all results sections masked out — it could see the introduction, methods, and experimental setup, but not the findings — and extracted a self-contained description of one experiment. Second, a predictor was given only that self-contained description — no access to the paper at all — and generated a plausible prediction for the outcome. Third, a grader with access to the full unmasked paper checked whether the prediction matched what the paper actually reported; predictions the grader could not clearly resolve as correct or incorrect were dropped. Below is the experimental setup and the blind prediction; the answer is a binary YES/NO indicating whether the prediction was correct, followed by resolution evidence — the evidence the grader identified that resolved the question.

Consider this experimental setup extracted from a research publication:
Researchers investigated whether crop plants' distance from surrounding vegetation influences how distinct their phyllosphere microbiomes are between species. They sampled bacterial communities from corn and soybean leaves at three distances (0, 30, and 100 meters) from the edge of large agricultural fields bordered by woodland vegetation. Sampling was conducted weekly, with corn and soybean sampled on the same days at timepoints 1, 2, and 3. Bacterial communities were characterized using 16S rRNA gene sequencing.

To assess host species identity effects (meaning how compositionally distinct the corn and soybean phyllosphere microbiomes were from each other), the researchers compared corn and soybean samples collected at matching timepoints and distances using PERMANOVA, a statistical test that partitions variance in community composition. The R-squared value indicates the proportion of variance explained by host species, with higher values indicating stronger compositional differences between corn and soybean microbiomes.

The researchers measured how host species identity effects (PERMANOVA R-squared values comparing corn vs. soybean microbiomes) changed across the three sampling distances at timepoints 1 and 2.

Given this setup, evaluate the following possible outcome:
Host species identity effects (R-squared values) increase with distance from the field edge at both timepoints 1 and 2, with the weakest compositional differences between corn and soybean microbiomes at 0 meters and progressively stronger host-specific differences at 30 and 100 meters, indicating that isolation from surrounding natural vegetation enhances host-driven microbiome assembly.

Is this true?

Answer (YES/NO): NO